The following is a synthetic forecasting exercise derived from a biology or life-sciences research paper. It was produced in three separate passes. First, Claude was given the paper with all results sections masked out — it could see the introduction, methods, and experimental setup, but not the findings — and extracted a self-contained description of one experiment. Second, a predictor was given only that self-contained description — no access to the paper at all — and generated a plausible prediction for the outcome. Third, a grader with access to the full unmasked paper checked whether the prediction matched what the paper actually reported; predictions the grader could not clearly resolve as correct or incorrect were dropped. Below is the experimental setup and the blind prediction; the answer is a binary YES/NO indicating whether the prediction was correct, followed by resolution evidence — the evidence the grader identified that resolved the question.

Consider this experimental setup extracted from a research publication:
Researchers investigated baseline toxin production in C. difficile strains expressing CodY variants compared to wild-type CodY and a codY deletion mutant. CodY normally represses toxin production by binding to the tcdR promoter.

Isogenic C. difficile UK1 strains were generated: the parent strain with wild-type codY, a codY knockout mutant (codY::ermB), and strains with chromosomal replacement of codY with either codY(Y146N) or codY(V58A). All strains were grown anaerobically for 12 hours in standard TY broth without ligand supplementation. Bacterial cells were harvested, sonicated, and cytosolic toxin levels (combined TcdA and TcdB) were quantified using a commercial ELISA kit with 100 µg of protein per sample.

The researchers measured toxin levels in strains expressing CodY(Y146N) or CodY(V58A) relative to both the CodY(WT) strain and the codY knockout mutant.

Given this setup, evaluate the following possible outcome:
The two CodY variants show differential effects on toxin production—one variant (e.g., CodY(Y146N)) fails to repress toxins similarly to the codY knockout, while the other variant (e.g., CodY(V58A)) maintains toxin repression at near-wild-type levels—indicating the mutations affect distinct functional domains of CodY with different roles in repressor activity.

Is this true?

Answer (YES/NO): NO